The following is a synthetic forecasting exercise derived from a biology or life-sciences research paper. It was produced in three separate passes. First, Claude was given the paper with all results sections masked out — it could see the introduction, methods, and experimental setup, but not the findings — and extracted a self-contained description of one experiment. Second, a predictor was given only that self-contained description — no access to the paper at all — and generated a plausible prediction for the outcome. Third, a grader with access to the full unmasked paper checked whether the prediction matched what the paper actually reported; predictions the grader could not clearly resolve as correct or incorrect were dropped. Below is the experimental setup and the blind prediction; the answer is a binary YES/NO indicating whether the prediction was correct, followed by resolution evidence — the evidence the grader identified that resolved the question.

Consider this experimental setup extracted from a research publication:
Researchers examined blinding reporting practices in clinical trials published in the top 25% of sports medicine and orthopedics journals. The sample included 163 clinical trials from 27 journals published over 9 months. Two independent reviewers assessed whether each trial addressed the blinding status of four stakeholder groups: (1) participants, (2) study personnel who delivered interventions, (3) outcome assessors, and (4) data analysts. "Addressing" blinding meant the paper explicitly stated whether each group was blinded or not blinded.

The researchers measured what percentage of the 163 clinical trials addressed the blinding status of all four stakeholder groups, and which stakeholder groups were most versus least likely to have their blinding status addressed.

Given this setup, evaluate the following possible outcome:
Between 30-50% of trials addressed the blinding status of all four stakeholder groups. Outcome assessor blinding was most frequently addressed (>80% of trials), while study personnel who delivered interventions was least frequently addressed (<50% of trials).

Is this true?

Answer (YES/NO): NO